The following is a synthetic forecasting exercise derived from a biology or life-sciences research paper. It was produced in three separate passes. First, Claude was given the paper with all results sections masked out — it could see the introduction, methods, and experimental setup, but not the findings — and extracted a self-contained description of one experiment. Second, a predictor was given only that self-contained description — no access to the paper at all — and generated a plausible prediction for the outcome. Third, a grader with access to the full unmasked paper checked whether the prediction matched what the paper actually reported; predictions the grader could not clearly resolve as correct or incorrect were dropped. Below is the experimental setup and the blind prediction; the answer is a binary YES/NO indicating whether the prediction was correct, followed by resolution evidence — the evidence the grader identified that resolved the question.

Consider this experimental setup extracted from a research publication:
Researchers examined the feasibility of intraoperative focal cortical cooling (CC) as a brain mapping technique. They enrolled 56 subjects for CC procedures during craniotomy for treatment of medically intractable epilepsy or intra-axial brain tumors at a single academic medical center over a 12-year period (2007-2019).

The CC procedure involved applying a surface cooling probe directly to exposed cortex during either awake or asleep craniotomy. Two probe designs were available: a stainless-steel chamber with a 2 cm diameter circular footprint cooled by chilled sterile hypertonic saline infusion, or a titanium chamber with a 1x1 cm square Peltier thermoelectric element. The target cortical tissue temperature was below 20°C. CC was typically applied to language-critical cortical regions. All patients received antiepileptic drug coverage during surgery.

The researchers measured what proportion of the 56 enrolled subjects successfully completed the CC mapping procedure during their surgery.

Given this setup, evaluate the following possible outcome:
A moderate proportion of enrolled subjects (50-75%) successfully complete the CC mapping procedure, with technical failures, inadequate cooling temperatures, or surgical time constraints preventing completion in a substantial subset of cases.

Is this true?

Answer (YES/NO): YES